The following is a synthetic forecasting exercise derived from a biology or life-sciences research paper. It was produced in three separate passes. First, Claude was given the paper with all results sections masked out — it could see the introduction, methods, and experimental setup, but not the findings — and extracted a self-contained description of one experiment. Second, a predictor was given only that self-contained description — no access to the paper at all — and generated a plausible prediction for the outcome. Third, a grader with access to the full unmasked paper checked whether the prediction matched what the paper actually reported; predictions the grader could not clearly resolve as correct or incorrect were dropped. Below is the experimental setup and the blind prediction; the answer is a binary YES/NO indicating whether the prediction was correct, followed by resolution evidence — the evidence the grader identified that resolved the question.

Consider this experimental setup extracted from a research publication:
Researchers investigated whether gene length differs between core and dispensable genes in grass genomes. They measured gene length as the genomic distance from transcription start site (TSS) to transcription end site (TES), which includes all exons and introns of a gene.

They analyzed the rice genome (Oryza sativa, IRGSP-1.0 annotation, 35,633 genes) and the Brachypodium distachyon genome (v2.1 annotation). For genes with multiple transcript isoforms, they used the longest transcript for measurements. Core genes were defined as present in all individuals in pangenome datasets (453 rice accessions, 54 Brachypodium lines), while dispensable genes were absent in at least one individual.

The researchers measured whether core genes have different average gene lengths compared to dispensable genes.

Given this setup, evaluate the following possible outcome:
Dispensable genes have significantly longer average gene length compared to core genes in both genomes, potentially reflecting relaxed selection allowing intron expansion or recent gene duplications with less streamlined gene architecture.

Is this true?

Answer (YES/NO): NO